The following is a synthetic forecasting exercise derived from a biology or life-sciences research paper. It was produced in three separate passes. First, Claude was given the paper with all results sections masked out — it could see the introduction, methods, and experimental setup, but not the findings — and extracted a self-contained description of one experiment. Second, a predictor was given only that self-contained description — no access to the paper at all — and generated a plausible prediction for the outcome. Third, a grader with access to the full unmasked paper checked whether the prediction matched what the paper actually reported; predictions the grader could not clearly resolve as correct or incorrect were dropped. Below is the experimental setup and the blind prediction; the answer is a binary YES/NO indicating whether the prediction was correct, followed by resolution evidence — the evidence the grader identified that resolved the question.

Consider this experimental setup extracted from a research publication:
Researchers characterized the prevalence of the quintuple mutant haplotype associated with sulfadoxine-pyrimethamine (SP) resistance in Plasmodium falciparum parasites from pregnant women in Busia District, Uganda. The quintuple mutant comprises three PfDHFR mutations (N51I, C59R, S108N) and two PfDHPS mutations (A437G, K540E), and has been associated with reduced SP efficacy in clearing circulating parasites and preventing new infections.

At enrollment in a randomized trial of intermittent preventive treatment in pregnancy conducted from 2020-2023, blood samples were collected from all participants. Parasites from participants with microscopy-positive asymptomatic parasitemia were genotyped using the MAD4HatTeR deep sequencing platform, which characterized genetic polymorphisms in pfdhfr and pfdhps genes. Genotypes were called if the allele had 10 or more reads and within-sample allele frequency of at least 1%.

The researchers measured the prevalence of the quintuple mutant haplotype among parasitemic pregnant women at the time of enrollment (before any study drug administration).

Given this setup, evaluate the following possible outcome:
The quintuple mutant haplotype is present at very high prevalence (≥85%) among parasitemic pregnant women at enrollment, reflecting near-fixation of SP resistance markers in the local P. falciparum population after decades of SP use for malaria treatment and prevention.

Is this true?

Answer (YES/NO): YES